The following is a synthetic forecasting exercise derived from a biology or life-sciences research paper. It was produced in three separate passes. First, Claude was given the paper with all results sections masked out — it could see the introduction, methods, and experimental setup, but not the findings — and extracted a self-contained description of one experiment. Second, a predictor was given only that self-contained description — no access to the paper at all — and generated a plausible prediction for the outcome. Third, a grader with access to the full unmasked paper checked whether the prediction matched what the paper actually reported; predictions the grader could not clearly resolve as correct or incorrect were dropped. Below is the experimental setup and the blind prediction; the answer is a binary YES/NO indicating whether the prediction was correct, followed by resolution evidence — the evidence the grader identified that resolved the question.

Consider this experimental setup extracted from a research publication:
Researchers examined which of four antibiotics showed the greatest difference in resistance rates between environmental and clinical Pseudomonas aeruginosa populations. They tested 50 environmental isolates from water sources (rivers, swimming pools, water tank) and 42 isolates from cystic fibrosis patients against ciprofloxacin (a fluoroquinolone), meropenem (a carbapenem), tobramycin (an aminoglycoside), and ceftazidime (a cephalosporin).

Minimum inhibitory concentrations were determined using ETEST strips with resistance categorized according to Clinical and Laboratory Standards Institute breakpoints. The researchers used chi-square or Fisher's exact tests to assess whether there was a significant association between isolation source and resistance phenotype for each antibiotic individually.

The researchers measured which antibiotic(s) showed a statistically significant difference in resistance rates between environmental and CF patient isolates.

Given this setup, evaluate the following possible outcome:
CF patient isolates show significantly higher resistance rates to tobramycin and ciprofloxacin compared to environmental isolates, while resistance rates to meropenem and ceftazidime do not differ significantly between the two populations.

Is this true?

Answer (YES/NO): NO